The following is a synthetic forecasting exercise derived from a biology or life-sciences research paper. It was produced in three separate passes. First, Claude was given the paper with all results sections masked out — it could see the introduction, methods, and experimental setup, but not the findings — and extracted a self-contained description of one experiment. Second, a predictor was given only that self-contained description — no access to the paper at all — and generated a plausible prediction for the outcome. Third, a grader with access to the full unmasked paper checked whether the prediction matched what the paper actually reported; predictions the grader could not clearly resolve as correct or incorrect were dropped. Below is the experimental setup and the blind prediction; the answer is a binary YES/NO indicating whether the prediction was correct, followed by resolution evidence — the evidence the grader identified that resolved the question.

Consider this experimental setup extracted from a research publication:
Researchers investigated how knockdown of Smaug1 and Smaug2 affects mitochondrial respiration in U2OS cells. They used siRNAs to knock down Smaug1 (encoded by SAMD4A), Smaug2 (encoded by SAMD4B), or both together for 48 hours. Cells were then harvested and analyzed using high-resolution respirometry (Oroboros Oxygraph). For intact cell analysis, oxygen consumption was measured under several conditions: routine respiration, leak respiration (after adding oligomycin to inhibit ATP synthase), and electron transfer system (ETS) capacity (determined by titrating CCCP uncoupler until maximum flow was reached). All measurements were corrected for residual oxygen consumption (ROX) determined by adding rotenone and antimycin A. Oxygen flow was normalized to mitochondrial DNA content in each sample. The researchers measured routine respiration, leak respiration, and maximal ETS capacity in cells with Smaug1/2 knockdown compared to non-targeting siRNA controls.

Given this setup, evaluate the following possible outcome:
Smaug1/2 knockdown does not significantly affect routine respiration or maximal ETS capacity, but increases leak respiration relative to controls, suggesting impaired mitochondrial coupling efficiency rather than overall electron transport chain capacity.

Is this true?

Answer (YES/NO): NO